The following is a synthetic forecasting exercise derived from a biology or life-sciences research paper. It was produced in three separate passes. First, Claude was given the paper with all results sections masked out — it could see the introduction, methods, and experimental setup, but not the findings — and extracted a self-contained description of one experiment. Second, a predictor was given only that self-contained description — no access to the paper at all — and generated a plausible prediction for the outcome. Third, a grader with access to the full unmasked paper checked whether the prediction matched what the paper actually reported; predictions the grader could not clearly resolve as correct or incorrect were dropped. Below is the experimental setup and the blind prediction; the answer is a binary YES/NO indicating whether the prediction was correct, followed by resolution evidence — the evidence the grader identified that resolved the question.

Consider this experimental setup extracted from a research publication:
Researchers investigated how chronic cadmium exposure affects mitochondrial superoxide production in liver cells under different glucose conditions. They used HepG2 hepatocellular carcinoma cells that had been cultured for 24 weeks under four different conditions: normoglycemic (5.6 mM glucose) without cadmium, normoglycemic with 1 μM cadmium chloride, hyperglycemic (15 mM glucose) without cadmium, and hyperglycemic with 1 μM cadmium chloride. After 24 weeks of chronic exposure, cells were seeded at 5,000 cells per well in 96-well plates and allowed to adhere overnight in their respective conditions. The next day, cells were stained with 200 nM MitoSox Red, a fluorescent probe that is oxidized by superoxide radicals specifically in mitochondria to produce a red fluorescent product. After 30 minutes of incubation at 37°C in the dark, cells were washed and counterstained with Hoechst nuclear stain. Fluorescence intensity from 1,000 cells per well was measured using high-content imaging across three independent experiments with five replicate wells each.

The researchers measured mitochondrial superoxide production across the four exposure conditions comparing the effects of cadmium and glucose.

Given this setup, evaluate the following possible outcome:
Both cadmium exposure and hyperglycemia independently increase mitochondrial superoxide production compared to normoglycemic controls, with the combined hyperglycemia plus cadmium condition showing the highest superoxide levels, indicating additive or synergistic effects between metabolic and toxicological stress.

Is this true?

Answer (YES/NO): YES